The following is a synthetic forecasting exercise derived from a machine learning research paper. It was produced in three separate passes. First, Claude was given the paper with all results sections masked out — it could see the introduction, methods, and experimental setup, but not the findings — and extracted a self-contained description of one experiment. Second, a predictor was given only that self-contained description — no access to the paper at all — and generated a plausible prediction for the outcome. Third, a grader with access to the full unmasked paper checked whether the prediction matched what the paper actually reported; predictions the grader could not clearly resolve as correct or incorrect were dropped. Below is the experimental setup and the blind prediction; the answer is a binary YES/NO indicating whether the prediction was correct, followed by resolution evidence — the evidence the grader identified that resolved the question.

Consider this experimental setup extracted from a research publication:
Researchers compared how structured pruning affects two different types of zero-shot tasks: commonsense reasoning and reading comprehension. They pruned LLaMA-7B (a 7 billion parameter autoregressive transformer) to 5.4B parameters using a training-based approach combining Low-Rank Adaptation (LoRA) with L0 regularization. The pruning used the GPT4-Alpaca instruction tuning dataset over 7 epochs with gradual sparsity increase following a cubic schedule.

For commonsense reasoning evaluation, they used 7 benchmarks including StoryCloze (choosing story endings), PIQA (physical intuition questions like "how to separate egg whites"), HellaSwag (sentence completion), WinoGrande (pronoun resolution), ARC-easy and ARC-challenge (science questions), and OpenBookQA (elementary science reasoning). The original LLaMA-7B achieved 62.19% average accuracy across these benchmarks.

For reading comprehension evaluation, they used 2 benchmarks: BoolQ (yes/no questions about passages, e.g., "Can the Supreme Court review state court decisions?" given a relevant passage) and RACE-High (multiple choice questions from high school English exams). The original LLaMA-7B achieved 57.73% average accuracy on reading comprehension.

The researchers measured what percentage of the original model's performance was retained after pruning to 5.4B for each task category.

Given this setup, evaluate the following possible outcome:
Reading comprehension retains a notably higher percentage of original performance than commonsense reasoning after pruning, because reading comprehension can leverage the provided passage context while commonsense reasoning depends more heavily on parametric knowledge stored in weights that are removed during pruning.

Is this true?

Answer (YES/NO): YES